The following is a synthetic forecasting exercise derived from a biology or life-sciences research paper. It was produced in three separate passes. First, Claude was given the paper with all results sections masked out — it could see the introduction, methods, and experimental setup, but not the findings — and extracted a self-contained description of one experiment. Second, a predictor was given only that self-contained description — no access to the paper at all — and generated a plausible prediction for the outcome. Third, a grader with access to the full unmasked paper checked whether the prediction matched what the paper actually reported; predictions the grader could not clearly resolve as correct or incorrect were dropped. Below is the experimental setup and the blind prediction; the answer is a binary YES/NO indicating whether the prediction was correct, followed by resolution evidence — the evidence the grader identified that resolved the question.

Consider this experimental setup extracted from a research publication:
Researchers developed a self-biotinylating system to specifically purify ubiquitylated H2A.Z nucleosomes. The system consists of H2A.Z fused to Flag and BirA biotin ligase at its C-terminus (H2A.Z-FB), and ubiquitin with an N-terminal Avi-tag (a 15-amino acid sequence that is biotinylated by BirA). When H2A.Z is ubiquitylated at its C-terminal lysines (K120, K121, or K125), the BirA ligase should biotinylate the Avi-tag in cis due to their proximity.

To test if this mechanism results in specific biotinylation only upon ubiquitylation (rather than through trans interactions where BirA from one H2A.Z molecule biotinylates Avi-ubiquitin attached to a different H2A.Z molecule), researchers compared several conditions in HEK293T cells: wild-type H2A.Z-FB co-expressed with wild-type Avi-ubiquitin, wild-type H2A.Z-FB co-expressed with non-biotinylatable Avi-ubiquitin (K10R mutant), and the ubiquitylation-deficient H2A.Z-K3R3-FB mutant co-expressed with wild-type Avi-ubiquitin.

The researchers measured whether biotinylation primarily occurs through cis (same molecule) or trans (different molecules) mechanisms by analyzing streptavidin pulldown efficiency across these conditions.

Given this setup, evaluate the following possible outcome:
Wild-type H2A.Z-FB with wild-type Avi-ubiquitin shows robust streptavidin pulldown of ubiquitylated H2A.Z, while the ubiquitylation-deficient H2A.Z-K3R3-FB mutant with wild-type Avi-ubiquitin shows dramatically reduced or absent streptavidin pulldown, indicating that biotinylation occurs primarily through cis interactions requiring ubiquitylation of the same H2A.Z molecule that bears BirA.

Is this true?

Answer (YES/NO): YES